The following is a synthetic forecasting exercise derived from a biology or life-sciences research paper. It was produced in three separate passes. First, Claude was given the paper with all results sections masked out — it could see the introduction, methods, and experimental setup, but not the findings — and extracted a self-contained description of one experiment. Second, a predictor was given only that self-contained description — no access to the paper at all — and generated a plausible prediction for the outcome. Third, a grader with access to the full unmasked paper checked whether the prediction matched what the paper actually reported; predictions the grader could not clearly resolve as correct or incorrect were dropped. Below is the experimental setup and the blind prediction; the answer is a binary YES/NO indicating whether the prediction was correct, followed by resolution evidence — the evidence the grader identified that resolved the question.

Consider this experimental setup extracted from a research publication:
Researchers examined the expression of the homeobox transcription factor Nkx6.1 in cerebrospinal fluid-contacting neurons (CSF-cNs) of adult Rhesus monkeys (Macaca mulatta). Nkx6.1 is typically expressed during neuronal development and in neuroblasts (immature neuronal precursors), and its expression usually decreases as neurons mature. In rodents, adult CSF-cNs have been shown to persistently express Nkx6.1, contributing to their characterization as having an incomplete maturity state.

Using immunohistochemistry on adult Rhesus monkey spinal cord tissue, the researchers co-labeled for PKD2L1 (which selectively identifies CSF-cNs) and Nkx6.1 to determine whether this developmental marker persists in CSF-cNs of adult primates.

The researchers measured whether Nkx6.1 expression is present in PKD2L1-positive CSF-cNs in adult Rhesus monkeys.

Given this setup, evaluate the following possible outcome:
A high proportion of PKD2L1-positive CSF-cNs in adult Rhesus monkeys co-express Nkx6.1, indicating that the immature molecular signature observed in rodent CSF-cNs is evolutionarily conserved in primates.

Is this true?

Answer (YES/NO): YES